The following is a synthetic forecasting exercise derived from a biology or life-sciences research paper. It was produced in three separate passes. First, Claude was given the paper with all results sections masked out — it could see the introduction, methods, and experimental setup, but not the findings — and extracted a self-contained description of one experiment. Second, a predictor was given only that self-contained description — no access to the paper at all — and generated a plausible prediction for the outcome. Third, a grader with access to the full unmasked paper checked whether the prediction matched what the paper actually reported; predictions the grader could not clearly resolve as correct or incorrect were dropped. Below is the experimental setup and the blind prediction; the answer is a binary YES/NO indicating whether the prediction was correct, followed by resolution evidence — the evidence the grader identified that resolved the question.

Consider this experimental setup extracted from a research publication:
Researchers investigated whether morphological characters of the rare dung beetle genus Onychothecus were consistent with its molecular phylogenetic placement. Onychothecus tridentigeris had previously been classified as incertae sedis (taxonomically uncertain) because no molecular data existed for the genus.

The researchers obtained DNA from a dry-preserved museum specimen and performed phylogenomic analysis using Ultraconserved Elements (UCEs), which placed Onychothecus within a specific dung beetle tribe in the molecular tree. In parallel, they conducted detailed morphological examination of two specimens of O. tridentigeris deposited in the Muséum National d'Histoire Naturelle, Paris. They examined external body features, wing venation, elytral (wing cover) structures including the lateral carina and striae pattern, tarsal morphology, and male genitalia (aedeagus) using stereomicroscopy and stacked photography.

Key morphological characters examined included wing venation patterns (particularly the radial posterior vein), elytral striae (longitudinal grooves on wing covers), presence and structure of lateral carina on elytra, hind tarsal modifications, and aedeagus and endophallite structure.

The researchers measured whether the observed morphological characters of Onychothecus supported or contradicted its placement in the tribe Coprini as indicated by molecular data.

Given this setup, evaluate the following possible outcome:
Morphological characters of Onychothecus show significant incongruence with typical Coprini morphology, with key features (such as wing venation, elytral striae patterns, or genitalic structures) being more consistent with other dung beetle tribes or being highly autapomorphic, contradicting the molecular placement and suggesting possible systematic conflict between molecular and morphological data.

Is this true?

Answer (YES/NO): NO